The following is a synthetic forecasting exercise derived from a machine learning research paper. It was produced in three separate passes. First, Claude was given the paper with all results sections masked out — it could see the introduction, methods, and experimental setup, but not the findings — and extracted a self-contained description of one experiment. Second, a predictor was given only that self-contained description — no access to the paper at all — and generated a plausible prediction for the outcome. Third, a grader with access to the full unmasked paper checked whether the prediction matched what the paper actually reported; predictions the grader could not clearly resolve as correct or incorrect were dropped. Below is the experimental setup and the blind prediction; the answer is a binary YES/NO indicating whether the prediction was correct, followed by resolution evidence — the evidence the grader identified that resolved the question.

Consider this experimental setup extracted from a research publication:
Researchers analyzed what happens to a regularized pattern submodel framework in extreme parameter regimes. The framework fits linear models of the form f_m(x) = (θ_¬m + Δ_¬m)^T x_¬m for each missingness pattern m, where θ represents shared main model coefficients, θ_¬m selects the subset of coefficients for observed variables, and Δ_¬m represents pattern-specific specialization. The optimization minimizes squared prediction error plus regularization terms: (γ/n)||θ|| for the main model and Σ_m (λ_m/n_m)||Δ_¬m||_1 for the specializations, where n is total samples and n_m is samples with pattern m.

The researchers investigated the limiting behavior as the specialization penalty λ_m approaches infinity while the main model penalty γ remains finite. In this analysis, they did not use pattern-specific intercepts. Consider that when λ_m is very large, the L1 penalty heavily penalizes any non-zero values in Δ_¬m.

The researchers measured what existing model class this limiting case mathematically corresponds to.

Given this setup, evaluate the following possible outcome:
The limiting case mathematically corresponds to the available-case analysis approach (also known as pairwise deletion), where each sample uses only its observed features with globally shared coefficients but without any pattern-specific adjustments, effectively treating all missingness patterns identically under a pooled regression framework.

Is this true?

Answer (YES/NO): NO